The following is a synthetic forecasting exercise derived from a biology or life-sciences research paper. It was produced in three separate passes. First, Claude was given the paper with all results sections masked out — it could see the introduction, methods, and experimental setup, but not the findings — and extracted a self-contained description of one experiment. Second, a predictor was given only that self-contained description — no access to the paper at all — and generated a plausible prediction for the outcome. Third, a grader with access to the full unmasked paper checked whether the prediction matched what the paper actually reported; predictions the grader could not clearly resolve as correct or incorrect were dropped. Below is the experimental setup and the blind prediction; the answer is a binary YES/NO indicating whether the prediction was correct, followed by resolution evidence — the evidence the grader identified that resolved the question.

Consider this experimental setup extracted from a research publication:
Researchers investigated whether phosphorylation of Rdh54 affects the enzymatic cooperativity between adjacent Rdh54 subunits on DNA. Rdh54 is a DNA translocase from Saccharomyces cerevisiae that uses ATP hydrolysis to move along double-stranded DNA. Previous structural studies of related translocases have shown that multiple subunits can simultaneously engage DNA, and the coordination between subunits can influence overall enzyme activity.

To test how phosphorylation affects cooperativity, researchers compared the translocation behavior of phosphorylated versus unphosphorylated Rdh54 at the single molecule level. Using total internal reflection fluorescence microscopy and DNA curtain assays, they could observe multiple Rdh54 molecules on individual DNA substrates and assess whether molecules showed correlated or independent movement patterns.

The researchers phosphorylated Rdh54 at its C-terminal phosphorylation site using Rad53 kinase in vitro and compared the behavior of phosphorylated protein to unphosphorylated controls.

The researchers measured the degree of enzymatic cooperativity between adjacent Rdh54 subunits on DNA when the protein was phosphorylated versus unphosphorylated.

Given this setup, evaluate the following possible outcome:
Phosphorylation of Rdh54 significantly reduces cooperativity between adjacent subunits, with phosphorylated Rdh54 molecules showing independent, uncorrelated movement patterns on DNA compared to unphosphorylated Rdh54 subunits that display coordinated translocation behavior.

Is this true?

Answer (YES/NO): NO